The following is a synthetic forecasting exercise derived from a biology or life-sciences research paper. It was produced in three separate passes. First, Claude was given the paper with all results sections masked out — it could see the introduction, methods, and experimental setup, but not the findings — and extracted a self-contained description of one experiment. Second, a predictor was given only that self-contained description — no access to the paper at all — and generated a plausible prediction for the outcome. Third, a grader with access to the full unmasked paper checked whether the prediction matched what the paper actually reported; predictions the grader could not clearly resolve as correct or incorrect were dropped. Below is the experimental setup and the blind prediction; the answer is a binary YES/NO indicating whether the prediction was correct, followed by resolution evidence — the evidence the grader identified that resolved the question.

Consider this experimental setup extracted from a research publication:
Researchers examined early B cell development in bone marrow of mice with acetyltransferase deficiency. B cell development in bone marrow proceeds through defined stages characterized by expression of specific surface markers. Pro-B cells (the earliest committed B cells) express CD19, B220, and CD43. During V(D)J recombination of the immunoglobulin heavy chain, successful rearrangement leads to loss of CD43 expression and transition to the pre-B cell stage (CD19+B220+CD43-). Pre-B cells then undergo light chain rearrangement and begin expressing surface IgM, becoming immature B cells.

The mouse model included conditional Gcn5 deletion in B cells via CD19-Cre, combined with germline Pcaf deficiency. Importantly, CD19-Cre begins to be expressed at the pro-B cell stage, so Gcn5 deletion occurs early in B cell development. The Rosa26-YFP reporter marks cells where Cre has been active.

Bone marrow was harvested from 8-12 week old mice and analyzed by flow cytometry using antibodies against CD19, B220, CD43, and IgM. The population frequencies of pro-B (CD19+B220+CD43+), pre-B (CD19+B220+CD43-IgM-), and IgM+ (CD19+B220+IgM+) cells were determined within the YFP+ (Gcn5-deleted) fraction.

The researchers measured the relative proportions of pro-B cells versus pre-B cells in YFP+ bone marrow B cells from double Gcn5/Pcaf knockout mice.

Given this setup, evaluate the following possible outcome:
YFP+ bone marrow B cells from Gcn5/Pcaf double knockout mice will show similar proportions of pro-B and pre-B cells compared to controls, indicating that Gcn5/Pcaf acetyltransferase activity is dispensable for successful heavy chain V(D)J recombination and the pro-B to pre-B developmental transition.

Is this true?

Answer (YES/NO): NO